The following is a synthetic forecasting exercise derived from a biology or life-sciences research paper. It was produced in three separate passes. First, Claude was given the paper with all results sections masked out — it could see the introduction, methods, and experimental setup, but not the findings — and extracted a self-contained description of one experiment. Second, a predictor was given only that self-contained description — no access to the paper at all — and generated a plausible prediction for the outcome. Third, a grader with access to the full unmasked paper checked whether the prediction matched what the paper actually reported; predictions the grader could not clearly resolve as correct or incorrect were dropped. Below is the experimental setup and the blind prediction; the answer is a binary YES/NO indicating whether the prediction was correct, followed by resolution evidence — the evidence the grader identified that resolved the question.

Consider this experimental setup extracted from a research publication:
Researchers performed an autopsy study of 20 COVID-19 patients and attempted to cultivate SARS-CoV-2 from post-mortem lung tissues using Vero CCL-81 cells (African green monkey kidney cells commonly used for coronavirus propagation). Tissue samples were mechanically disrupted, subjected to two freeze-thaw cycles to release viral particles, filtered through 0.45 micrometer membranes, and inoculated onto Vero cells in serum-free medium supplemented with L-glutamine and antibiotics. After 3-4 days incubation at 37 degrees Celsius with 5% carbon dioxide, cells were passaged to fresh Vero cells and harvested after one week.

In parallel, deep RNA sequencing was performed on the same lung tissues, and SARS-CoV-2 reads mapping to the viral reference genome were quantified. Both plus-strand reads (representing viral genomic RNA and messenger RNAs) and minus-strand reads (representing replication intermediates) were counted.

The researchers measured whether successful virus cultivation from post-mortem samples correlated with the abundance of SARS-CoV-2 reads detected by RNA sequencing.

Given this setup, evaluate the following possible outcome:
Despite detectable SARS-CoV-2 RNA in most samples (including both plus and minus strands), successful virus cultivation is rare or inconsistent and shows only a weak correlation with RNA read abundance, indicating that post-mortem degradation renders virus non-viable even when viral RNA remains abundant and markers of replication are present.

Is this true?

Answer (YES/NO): NO